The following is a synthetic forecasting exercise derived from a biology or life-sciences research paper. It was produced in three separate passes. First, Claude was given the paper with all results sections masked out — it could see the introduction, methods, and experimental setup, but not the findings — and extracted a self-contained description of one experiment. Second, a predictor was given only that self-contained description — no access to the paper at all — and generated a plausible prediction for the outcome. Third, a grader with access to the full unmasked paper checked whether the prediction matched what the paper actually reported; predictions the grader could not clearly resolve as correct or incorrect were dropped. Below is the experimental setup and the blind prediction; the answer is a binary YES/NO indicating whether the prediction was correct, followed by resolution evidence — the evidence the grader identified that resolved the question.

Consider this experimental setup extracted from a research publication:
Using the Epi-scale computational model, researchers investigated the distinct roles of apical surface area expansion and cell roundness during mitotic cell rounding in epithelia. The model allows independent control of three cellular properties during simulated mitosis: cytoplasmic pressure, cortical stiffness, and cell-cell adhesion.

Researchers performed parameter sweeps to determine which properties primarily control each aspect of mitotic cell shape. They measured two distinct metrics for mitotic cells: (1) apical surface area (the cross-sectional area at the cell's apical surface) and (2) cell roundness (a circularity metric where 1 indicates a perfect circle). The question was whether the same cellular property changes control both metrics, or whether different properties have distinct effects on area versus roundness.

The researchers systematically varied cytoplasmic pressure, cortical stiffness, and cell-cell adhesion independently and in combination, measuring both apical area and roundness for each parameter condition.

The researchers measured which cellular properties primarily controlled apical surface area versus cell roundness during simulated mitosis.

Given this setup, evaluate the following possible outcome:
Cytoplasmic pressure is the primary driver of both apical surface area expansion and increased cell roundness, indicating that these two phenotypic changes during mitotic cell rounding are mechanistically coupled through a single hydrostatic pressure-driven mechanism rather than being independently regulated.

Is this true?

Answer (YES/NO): NO